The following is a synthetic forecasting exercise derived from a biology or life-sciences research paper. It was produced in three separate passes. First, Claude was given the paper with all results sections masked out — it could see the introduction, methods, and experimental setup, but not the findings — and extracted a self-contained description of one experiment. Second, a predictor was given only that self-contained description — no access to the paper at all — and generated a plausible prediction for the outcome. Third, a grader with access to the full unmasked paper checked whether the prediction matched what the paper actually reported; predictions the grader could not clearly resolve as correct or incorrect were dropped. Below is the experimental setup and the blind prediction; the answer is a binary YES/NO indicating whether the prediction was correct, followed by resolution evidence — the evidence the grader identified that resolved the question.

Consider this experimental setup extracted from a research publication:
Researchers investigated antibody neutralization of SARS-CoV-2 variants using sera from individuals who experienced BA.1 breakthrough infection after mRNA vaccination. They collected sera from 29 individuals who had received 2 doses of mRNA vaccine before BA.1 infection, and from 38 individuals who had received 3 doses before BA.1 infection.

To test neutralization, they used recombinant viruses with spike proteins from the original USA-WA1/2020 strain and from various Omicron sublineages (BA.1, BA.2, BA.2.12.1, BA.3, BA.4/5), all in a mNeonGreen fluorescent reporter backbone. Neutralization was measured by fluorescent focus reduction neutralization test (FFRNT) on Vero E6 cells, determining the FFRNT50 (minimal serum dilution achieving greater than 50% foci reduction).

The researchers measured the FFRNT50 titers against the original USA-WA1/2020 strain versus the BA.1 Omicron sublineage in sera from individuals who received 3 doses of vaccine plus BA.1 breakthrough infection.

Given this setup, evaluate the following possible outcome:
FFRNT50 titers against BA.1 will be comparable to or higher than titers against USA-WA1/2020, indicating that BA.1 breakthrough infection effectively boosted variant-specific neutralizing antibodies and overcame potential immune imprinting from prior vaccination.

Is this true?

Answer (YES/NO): NO